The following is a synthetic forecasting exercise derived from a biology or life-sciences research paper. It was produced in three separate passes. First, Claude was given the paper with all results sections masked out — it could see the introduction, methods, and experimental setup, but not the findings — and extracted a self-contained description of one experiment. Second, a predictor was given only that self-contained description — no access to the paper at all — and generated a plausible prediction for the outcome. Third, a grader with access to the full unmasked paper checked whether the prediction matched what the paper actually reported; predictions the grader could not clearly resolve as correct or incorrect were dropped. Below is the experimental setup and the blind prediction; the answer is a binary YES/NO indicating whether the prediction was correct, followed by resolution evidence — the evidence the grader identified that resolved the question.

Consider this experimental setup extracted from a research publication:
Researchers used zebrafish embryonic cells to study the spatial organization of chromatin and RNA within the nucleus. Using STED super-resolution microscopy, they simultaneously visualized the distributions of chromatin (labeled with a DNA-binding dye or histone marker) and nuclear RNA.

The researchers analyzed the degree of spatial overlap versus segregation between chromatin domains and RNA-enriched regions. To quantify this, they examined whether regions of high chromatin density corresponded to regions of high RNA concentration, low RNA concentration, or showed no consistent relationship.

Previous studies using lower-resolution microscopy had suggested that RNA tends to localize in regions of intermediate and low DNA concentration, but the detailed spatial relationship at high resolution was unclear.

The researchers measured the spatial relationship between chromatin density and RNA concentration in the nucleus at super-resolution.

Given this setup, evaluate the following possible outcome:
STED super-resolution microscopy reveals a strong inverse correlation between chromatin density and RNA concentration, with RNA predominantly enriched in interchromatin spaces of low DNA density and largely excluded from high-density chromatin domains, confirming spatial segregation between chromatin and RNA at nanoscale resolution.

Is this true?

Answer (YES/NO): YES